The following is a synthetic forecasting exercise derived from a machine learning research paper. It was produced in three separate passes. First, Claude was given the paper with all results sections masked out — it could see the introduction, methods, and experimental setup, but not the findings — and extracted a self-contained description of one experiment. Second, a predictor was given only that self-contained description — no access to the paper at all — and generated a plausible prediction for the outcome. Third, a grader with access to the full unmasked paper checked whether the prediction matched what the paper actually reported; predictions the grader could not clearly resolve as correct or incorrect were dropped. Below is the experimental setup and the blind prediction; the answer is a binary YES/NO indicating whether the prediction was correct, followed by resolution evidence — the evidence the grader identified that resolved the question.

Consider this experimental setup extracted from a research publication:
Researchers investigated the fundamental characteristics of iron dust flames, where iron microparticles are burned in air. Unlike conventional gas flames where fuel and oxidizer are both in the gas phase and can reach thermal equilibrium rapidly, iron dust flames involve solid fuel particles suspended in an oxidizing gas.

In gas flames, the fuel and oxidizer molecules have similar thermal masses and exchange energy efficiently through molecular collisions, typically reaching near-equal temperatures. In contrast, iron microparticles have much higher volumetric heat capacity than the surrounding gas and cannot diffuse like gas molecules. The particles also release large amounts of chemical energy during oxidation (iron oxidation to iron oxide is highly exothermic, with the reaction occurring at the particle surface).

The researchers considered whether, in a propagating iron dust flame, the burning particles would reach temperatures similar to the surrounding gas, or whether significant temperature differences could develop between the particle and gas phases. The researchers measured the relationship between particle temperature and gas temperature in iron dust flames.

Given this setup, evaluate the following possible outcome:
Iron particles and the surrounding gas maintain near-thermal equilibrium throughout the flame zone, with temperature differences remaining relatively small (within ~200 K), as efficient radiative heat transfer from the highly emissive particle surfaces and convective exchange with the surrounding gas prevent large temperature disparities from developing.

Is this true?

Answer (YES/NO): NO